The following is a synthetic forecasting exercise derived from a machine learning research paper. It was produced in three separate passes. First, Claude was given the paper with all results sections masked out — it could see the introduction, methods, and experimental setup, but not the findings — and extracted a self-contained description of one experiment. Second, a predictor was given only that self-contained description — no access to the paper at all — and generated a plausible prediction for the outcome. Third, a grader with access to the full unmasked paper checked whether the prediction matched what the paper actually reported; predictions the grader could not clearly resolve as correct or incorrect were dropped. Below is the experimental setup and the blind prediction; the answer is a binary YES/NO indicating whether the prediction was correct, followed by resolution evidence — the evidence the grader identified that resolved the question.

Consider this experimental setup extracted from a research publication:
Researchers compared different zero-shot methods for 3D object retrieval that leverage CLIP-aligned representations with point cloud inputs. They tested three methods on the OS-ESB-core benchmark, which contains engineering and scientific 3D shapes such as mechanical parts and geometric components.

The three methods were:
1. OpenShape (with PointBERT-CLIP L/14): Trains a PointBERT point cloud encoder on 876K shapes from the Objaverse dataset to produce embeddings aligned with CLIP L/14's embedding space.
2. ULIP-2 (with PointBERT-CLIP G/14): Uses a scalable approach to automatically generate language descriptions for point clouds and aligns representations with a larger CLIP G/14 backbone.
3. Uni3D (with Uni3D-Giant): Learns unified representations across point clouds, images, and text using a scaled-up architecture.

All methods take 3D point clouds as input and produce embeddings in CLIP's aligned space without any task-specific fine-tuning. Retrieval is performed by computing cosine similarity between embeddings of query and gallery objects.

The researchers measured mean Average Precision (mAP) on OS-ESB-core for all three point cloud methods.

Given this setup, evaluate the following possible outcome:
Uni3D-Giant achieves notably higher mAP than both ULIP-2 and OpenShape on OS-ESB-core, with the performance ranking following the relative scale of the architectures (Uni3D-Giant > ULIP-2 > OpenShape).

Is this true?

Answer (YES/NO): NO